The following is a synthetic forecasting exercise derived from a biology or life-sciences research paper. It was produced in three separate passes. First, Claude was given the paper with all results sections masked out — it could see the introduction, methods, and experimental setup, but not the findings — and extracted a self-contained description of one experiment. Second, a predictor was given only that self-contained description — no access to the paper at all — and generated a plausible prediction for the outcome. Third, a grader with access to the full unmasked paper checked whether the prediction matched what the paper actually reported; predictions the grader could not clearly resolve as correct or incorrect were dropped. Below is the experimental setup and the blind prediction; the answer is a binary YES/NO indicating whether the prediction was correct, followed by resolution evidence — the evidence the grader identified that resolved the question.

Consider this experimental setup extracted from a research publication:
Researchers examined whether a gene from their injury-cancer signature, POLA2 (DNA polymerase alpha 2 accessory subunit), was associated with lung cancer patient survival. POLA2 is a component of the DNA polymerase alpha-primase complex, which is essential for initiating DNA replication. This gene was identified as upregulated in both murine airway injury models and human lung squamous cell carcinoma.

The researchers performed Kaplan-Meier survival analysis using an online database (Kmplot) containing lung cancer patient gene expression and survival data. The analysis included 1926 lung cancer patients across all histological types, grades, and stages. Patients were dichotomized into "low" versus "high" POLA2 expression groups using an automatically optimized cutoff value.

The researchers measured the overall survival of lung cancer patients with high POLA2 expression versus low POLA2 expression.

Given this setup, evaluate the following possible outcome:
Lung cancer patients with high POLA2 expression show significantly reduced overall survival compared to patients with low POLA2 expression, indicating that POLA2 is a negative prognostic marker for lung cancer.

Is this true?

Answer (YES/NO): YES